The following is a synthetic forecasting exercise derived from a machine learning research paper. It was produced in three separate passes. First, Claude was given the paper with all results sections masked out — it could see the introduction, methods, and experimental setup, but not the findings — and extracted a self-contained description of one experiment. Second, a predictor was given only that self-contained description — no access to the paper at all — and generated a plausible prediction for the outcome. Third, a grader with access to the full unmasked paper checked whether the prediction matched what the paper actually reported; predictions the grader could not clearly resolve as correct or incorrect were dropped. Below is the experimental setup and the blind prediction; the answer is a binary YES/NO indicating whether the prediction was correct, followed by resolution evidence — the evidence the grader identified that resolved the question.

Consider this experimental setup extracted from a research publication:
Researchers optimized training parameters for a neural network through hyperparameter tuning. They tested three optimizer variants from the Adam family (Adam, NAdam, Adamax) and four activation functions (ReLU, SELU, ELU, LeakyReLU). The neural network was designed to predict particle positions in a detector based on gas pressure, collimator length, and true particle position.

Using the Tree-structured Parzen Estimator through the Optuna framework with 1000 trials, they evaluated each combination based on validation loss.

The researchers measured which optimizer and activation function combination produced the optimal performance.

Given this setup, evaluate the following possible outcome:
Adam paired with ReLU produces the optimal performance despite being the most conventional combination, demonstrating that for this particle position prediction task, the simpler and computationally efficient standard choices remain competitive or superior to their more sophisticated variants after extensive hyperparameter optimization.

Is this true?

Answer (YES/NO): NO